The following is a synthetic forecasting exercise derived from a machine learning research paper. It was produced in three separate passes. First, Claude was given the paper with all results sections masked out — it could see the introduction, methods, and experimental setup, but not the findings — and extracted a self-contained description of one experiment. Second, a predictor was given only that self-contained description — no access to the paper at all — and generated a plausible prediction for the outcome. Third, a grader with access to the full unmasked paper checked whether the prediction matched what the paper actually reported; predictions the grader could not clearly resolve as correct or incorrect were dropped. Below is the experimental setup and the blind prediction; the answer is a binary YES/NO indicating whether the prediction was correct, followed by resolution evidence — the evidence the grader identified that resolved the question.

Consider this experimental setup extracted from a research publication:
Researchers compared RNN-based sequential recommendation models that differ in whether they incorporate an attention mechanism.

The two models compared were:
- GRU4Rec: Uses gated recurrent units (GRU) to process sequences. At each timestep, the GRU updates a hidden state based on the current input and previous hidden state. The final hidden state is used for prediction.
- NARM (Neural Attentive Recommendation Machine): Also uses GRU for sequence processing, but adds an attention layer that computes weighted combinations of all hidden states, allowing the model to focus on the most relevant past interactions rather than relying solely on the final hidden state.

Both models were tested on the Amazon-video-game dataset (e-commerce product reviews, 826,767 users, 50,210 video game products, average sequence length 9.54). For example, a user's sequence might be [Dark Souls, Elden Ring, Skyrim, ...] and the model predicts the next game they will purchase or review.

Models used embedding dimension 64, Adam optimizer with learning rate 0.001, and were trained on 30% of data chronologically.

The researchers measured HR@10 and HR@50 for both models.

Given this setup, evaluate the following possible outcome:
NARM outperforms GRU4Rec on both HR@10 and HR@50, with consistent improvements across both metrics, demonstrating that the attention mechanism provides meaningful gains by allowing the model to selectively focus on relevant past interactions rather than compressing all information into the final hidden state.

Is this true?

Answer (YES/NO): YES